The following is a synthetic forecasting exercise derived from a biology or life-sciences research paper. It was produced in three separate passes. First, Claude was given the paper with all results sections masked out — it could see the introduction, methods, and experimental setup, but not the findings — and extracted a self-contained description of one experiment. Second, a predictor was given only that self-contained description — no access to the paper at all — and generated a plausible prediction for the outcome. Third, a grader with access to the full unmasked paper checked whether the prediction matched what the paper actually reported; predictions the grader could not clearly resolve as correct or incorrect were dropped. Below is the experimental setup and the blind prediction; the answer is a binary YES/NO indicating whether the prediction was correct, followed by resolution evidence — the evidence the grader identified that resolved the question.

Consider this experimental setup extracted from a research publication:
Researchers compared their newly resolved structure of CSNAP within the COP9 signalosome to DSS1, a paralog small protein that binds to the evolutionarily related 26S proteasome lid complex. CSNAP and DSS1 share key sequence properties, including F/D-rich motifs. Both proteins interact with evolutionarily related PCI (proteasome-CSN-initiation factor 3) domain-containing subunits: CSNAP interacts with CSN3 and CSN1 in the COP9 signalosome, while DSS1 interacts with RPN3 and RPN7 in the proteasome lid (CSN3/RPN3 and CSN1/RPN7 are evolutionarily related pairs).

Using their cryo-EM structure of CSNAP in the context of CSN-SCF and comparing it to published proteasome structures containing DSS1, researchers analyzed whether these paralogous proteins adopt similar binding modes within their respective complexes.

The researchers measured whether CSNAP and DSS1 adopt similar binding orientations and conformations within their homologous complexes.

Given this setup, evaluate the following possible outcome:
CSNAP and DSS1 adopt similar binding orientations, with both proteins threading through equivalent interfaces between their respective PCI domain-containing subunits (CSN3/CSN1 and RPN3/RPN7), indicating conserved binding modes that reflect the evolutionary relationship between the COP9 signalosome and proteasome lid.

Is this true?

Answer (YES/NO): NO